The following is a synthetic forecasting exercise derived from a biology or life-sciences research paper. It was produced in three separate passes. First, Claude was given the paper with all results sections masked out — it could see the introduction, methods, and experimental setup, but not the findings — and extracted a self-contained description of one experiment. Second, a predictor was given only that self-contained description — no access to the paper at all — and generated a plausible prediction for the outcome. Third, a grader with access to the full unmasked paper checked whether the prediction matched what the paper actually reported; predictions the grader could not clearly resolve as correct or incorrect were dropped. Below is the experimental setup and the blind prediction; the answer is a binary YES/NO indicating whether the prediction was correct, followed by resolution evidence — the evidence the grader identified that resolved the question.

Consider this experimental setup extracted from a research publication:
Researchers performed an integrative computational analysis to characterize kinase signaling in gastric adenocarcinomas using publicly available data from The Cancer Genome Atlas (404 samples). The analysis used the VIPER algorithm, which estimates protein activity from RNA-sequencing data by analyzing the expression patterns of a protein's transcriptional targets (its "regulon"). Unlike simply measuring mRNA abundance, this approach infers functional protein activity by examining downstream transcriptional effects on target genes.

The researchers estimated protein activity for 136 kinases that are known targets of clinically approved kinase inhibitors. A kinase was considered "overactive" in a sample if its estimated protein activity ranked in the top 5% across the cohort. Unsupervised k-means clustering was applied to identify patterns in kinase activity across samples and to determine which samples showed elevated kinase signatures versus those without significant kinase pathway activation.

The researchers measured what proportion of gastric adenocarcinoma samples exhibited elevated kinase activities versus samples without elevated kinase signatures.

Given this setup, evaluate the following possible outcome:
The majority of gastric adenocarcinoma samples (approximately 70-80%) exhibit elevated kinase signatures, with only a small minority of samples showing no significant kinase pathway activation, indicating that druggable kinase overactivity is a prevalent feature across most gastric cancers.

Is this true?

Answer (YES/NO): NO